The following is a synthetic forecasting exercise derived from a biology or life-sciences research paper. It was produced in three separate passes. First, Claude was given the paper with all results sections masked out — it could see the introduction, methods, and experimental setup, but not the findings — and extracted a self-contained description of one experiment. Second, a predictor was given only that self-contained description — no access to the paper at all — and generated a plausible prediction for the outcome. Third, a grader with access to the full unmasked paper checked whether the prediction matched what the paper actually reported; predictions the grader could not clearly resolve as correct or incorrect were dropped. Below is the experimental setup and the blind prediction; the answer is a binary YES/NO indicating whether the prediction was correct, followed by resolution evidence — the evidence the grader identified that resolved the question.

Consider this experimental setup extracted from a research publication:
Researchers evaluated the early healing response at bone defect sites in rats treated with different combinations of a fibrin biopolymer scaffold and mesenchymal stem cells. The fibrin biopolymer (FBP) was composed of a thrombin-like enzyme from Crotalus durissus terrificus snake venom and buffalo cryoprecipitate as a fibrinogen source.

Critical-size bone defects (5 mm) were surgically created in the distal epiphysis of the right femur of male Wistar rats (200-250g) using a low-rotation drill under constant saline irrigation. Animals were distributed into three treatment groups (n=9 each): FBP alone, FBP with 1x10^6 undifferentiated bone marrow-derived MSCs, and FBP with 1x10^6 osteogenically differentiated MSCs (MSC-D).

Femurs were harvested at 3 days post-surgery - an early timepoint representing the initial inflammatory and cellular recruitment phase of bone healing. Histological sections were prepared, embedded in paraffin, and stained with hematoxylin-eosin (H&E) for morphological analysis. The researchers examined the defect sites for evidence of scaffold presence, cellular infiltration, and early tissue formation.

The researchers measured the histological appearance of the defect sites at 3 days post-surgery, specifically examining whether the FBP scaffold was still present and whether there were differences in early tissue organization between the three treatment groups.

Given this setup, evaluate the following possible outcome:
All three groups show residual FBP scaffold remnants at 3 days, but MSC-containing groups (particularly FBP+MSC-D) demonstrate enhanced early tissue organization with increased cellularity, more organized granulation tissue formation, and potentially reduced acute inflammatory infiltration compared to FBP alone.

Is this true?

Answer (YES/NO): NO